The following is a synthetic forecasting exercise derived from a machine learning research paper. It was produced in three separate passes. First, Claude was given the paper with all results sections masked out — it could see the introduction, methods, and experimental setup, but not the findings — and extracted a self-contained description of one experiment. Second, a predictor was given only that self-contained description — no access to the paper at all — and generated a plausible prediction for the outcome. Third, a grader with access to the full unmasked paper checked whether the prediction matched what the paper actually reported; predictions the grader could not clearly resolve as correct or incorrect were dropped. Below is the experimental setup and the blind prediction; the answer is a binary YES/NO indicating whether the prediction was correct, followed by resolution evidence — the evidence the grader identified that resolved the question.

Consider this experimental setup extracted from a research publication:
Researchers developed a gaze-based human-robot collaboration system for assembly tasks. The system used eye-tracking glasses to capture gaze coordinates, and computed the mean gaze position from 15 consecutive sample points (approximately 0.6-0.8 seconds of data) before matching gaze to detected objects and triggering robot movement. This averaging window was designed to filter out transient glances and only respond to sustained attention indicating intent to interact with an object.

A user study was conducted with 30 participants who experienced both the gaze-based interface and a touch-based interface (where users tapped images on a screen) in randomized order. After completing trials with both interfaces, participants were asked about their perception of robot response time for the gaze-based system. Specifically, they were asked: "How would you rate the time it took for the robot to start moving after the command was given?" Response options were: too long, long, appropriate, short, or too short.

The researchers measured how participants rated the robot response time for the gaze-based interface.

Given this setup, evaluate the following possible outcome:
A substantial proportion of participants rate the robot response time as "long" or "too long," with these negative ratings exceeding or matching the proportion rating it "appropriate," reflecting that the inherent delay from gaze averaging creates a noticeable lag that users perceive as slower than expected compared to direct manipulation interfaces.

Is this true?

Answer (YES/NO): NO